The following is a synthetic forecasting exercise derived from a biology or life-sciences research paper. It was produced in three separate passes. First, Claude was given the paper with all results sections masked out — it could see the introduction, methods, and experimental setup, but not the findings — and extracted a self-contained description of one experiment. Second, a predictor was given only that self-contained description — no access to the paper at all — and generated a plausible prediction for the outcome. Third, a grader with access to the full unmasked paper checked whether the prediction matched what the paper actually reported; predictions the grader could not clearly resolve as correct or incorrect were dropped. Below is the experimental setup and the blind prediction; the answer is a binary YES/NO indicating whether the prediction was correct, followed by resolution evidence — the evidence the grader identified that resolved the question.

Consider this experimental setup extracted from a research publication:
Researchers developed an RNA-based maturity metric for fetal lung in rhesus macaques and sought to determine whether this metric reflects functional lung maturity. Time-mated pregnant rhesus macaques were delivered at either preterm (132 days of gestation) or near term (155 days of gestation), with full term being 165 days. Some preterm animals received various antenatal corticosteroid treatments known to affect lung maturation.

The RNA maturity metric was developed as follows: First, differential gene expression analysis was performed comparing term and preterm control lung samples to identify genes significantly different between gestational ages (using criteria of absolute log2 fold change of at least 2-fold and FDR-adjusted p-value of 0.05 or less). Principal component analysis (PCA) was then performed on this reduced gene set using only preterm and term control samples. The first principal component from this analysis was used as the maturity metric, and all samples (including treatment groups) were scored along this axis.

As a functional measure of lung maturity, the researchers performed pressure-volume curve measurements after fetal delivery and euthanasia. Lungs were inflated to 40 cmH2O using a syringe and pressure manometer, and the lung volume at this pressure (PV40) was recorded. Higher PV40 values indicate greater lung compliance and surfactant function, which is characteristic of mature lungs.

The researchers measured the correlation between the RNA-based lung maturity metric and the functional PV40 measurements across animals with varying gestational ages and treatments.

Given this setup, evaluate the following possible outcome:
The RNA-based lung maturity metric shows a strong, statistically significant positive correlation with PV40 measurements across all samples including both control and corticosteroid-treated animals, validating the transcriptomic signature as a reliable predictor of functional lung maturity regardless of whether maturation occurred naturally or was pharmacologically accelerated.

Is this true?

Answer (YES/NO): NO